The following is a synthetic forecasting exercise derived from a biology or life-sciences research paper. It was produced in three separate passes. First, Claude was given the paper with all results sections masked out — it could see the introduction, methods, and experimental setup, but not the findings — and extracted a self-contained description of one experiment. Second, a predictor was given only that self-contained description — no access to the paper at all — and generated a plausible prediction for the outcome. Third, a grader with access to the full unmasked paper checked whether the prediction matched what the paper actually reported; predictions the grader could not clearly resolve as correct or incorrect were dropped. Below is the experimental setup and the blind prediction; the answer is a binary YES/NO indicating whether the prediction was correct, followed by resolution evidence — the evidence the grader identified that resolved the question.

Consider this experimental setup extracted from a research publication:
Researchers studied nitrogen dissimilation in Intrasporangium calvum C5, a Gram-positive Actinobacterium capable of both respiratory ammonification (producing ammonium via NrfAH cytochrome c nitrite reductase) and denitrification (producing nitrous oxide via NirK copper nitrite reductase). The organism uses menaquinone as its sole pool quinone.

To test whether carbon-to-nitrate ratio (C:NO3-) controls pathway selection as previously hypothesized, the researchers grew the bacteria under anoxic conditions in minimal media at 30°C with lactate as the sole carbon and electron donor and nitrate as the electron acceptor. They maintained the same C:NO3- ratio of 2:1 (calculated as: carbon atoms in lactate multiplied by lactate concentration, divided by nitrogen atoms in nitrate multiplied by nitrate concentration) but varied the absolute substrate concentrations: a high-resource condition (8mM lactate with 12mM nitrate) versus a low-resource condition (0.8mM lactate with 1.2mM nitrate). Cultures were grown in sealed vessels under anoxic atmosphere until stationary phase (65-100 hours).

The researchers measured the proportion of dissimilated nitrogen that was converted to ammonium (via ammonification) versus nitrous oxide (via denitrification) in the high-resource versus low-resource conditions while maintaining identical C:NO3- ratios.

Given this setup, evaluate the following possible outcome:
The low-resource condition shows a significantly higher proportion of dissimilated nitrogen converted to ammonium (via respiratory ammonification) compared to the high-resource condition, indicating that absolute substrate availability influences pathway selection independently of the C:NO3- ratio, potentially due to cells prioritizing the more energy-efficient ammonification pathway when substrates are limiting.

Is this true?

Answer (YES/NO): YES